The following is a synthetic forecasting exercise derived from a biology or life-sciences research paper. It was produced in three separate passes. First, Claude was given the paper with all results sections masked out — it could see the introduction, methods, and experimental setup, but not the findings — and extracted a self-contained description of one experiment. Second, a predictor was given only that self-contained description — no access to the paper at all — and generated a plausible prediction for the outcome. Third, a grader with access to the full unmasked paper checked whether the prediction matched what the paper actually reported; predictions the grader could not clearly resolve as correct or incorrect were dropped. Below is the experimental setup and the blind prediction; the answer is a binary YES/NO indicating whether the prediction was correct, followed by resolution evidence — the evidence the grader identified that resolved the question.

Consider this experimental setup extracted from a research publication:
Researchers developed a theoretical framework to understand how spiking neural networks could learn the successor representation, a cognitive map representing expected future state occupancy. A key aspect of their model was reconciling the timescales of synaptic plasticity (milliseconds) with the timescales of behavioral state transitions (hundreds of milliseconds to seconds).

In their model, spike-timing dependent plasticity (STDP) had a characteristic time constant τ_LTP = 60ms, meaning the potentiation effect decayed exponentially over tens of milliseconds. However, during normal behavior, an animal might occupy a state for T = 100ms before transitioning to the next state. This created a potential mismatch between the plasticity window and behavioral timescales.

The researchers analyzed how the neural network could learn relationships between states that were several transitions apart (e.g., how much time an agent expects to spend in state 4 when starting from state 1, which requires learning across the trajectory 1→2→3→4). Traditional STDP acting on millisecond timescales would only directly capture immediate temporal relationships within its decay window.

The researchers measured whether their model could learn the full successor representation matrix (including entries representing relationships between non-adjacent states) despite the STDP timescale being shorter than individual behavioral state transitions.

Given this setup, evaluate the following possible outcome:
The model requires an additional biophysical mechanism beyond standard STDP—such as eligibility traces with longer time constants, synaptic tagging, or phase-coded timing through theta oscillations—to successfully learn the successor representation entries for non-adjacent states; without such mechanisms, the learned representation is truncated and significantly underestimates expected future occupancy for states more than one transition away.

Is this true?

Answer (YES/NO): NO